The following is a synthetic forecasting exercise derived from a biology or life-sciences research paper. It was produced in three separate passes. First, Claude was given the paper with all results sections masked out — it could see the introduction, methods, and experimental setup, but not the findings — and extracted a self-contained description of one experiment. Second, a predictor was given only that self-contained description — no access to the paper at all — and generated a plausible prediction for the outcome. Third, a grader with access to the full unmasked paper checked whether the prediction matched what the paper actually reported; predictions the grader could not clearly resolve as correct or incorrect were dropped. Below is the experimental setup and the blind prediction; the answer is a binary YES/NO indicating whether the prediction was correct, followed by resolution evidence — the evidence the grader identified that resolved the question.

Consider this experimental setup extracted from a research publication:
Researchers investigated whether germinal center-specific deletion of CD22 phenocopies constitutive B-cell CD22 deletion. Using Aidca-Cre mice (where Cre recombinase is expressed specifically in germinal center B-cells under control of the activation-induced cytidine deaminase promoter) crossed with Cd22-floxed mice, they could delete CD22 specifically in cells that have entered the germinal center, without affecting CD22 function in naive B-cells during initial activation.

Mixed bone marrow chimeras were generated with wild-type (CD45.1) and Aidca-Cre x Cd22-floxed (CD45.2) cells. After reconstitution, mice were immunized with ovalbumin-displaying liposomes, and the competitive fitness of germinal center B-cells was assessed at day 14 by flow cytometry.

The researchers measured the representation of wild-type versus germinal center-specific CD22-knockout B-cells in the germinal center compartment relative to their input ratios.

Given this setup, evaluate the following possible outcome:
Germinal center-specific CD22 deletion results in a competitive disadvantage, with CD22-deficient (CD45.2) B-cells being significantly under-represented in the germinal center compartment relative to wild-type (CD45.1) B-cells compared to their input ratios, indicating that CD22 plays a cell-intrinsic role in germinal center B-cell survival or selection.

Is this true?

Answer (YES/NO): YES